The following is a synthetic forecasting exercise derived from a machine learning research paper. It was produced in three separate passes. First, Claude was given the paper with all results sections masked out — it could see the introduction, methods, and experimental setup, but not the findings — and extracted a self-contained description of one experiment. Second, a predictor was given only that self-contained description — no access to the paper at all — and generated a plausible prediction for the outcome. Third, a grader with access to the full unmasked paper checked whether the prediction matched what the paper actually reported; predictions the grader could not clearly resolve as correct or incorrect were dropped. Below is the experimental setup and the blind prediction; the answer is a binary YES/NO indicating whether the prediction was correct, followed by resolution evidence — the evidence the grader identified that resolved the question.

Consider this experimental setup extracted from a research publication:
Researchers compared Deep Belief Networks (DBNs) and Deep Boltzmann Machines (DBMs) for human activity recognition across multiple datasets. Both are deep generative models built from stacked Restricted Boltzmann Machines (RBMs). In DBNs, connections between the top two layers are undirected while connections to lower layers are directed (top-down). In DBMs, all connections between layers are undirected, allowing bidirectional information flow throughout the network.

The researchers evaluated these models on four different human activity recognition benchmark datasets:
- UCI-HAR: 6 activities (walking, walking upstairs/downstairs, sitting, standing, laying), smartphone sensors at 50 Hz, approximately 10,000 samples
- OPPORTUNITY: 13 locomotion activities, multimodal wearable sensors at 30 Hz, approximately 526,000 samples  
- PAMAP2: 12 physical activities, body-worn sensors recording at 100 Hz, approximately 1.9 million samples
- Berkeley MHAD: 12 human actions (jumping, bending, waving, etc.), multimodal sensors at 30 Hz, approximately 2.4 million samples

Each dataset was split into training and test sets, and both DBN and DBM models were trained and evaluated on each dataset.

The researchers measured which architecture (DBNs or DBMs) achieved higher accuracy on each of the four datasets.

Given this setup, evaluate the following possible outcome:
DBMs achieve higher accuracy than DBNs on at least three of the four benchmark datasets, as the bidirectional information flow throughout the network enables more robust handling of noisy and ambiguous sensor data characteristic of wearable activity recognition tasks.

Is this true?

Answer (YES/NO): YES